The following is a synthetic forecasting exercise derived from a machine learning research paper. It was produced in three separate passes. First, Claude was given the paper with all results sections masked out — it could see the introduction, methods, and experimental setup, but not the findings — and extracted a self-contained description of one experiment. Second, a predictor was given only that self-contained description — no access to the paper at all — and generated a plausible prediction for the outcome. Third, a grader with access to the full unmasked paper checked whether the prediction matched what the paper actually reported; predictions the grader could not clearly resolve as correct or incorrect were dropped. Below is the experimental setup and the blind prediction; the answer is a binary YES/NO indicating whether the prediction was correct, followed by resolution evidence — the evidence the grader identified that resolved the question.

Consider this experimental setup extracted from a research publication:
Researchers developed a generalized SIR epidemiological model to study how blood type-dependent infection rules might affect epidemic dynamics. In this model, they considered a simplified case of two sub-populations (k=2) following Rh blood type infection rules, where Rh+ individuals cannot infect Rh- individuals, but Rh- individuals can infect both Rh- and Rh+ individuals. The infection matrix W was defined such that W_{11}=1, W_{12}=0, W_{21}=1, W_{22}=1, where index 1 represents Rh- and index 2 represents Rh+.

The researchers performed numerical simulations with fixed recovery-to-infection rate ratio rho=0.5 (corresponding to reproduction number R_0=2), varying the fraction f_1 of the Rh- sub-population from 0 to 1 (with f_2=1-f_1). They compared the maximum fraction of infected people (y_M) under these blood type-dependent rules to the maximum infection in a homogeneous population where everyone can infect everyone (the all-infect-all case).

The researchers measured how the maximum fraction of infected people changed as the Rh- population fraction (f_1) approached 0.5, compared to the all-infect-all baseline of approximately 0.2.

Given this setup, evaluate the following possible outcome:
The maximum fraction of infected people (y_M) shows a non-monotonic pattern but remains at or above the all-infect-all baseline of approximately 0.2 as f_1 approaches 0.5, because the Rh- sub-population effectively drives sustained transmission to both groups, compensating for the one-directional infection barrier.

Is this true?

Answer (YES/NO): NO